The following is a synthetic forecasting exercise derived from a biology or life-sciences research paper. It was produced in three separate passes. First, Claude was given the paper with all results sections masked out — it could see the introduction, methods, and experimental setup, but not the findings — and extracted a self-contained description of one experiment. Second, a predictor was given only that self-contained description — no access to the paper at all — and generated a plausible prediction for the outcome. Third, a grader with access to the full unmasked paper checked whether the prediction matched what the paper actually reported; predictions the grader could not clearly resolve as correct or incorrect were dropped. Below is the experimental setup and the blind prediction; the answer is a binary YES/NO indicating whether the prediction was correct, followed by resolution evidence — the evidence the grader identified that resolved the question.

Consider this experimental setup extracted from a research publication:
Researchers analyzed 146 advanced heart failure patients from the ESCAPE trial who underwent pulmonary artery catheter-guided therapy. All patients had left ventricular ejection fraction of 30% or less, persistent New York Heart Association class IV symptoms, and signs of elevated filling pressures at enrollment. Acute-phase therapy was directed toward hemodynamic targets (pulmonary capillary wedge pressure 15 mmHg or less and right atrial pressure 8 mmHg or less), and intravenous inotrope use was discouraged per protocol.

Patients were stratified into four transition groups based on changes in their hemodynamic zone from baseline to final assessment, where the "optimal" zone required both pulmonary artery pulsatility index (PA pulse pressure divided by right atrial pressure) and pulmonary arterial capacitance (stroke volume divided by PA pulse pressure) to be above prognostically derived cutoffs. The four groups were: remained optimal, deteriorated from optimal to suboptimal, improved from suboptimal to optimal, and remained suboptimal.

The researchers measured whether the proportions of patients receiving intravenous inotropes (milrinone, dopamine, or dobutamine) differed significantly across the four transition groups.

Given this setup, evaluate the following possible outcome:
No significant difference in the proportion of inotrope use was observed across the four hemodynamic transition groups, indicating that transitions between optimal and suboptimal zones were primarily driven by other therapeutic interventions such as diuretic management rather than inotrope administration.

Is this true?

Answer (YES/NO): NO